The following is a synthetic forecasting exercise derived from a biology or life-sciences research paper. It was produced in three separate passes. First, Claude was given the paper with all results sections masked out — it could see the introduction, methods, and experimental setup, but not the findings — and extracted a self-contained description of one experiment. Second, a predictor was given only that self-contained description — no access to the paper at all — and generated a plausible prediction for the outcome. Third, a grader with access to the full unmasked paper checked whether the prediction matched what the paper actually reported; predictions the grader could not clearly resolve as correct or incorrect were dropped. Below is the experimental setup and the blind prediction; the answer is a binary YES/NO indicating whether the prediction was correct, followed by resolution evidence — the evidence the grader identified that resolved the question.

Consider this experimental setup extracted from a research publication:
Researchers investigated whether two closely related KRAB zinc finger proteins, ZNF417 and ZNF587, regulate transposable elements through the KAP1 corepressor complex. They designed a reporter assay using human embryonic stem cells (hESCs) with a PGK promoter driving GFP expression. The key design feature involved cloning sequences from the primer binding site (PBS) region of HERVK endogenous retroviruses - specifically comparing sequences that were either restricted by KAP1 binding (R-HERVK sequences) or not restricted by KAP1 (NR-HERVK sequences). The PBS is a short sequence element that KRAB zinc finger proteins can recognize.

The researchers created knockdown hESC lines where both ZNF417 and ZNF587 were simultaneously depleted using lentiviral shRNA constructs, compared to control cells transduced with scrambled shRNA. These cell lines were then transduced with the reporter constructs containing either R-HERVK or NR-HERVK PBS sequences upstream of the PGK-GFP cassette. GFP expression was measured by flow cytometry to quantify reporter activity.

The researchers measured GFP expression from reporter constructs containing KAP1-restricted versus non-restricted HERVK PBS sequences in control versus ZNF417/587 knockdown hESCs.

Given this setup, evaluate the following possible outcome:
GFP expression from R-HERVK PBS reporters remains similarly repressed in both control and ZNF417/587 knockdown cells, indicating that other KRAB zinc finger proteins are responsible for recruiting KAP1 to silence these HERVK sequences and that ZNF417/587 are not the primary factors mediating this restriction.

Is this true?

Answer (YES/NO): NO